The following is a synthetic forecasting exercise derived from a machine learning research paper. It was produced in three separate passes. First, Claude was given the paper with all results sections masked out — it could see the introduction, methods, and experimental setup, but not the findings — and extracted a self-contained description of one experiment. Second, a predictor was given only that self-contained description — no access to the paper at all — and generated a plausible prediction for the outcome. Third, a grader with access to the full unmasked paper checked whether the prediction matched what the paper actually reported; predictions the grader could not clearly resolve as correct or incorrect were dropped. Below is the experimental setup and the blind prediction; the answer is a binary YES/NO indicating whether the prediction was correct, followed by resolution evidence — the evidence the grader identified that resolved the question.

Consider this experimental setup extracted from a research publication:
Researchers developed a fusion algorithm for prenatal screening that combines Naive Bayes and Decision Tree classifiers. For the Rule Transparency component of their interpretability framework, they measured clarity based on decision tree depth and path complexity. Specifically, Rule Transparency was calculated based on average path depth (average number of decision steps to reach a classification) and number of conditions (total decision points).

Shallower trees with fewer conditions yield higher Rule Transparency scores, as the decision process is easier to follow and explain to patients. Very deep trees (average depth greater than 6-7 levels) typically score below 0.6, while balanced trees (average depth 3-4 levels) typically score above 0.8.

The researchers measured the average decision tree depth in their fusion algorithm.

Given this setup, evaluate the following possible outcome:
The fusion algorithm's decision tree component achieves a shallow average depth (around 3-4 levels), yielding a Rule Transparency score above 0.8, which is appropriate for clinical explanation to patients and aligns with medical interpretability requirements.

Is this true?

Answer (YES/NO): YES